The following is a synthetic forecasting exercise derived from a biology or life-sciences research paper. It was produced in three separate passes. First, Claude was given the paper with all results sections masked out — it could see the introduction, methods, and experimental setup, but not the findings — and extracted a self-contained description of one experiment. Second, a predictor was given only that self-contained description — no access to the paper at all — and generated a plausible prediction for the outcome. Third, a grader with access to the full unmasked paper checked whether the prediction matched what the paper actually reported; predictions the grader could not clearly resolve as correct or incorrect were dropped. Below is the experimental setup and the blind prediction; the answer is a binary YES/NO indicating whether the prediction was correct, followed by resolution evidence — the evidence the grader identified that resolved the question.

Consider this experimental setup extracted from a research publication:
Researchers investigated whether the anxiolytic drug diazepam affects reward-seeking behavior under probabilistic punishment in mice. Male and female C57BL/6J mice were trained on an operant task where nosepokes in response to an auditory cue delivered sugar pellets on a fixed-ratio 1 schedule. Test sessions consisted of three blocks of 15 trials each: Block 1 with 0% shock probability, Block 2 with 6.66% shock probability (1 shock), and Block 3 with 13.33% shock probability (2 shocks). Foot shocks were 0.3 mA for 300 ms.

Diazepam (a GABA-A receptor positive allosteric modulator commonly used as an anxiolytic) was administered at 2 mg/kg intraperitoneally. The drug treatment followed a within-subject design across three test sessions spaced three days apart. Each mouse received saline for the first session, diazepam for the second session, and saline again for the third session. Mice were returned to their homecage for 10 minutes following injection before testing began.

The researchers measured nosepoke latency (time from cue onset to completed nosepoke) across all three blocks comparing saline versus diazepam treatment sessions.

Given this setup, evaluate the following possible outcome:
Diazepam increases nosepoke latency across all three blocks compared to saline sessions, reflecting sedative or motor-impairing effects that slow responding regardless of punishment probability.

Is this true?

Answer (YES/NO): NO